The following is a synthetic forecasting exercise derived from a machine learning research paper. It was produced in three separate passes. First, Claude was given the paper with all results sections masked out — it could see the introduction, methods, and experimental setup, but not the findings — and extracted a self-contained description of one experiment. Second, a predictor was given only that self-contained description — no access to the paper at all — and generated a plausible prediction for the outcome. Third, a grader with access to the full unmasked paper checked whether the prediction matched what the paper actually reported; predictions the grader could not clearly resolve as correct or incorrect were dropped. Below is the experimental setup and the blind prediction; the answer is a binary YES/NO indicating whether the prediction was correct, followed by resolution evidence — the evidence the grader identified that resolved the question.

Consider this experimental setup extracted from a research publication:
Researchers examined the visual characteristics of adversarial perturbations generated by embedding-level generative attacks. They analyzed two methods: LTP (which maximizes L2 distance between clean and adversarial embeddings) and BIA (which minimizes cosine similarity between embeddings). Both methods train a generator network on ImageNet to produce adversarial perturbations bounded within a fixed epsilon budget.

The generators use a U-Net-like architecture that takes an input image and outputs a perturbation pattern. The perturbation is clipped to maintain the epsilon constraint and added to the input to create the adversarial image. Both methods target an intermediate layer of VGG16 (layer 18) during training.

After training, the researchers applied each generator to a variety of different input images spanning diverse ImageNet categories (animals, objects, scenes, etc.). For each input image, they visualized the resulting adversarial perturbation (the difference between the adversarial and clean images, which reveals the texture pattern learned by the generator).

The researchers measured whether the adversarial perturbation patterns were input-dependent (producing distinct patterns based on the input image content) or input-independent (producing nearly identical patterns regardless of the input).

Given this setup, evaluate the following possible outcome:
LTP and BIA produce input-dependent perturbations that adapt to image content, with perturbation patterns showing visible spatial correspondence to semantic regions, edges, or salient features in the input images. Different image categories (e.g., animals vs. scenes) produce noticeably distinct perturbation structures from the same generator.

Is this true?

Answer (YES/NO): NO